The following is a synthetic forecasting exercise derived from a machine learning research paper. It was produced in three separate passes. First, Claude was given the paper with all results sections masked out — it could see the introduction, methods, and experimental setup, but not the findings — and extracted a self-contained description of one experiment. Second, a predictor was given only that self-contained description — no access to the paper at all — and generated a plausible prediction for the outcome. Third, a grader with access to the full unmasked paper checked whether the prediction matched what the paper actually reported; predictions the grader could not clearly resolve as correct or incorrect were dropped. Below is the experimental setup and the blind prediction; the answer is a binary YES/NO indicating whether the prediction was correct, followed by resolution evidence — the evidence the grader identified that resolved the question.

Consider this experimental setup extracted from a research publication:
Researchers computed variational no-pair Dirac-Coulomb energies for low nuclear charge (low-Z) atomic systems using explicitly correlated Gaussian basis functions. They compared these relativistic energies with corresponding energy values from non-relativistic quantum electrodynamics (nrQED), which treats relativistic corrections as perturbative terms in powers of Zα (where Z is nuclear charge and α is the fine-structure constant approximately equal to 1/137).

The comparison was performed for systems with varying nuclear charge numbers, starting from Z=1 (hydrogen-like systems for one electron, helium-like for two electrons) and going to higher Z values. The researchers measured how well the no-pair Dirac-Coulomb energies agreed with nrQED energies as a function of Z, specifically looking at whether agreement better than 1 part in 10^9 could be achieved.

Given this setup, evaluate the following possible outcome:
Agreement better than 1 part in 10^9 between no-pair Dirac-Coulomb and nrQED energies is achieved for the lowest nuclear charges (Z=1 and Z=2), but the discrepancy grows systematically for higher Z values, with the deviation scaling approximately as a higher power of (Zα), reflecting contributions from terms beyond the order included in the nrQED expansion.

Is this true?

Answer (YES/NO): NO